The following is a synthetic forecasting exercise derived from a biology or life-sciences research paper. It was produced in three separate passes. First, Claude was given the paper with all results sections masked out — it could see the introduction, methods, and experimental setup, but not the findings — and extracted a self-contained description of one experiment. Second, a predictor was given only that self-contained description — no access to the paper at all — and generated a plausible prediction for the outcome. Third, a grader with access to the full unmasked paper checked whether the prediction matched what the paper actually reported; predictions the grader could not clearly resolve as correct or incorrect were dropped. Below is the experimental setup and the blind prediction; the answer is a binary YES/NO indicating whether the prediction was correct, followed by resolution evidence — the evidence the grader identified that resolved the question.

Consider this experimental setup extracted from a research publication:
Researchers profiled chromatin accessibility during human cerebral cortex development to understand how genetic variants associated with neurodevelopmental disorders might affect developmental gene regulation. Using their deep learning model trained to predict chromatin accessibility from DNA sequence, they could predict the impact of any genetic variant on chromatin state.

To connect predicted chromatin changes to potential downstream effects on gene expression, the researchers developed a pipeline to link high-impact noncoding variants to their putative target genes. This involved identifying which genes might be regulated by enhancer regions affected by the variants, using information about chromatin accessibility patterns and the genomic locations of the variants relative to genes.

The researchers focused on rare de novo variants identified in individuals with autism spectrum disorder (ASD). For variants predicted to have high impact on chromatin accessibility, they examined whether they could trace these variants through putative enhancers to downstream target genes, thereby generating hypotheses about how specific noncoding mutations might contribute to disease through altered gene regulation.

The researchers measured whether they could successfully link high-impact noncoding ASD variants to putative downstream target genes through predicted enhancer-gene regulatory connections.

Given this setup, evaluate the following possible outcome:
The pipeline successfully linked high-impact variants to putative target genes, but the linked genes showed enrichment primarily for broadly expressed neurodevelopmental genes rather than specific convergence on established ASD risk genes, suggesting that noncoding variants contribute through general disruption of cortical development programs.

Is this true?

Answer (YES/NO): NO